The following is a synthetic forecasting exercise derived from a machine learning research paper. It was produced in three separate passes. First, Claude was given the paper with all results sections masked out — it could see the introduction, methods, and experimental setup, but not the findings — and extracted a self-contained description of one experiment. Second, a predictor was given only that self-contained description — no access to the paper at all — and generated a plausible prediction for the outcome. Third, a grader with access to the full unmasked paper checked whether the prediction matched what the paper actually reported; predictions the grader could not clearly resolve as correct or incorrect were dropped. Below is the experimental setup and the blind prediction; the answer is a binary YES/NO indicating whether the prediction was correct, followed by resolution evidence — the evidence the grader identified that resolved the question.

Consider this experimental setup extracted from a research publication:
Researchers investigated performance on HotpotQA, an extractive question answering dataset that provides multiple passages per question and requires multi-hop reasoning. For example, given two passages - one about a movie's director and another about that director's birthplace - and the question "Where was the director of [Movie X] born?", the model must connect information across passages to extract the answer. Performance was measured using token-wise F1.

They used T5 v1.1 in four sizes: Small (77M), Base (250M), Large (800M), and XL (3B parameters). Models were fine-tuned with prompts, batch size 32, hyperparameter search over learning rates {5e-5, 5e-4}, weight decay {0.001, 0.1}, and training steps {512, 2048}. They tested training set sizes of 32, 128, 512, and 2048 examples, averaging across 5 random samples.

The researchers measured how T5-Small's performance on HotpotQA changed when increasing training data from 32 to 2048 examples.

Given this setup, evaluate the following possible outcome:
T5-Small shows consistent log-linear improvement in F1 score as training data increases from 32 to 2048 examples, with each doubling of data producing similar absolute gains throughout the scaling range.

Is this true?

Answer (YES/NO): NO